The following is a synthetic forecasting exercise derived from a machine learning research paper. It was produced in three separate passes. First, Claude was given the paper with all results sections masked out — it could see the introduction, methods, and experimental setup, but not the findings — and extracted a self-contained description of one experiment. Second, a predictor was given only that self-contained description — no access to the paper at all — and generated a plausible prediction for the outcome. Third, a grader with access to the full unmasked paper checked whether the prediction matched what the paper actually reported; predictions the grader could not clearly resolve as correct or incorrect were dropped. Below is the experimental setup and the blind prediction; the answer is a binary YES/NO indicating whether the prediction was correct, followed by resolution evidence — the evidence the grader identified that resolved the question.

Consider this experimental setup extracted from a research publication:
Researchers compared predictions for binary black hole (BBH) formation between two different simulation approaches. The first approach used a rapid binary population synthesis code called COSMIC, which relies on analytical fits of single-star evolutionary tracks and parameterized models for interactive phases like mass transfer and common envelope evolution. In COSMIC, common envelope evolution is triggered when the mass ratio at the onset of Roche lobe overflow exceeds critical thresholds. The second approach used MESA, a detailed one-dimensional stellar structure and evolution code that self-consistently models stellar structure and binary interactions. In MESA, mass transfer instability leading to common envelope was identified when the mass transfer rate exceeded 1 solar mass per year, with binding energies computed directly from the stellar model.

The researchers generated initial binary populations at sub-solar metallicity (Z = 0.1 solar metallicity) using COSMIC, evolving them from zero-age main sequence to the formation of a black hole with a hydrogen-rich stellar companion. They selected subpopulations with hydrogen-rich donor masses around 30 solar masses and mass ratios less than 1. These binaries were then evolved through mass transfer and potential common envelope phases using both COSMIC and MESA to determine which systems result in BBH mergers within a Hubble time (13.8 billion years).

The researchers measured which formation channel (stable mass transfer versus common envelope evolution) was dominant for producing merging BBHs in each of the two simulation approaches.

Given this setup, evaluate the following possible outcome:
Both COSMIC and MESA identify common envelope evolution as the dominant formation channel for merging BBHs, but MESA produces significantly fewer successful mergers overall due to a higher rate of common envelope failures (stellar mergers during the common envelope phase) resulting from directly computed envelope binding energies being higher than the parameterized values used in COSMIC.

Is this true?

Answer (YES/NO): NO